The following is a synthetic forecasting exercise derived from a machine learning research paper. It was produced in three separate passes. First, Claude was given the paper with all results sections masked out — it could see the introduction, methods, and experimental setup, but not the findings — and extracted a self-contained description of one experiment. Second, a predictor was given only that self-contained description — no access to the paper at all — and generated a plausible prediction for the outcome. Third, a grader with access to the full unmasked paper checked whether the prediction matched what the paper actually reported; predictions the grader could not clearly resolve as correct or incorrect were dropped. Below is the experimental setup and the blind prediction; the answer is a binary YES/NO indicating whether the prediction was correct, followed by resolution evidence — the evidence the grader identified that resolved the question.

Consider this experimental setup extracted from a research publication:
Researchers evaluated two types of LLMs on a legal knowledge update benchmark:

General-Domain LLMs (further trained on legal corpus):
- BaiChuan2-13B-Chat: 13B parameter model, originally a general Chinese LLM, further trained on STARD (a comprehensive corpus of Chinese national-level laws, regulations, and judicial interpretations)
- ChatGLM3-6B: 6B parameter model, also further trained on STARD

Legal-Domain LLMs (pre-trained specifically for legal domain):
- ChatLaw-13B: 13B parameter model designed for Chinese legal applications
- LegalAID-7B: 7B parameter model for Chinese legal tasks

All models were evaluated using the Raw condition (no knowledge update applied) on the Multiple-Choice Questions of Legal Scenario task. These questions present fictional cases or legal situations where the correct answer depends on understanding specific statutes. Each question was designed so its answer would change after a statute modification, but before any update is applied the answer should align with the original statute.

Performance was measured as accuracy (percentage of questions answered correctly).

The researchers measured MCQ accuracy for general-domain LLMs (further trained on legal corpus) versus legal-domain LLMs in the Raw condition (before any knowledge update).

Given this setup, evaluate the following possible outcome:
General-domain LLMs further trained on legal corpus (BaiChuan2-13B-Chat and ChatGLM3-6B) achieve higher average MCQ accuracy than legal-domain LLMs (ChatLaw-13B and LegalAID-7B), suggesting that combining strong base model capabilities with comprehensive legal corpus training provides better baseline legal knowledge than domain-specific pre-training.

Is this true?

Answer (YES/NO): YES